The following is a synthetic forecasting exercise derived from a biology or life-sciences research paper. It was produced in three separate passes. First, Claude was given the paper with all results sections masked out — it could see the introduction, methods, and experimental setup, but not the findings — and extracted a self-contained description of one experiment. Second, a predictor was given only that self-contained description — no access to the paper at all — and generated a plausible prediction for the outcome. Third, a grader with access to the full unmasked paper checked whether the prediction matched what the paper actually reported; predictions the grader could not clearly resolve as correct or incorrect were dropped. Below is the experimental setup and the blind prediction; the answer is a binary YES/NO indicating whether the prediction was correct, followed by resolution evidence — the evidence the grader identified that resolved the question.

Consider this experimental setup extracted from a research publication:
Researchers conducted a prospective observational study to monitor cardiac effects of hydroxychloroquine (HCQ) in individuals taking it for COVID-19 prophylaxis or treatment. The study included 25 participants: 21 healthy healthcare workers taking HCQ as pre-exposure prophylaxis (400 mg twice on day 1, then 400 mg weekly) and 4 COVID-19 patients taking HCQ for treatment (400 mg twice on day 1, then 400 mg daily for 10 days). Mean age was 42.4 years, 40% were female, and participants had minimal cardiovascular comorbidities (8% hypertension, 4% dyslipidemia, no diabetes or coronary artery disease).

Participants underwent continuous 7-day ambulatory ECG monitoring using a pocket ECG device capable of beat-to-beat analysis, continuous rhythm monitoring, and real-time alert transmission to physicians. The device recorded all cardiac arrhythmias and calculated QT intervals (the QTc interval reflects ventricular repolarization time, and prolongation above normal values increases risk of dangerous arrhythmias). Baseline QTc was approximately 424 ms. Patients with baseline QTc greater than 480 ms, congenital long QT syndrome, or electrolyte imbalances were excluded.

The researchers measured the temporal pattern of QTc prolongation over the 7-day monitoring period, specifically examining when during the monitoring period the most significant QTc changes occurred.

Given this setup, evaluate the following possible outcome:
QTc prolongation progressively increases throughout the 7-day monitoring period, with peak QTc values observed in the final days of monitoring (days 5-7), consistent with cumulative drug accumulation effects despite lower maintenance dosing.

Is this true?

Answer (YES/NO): NO